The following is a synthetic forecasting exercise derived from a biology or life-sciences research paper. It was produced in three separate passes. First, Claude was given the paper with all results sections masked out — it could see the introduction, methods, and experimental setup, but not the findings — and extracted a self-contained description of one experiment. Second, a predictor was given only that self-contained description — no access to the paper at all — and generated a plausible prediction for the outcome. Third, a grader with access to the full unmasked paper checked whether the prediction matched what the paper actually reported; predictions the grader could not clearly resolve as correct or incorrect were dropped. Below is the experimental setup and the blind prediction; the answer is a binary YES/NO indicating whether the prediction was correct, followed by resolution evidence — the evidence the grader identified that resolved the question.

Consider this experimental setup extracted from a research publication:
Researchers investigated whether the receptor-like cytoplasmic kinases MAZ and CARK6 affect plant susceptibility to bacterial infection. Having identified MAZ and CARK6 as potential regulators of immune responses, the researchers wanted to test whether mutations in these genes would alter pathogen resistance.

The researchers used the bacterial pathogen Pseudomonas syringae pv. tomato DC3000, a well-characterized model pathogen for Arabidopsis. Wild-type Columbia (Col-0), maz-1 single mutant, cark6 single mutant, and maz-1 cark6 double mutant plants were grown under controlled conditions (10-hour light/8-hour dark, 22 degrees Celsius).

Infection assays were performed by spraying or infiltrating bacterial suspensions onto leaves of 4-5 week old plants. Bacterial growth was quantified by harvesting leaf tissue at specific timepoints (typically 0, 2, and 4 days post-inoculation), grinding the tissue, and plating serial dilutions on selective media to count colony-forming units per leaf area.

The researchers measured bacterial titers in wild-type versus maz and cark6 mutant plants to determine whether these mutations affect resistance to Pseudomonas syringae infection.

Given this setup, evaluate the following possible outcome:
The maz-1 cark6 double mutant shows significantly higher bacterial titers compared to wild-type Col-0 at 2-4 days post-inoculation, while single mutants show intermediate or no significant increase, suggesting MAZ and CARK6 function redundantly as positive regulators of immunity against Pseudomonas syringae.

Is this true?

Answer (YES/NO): NO